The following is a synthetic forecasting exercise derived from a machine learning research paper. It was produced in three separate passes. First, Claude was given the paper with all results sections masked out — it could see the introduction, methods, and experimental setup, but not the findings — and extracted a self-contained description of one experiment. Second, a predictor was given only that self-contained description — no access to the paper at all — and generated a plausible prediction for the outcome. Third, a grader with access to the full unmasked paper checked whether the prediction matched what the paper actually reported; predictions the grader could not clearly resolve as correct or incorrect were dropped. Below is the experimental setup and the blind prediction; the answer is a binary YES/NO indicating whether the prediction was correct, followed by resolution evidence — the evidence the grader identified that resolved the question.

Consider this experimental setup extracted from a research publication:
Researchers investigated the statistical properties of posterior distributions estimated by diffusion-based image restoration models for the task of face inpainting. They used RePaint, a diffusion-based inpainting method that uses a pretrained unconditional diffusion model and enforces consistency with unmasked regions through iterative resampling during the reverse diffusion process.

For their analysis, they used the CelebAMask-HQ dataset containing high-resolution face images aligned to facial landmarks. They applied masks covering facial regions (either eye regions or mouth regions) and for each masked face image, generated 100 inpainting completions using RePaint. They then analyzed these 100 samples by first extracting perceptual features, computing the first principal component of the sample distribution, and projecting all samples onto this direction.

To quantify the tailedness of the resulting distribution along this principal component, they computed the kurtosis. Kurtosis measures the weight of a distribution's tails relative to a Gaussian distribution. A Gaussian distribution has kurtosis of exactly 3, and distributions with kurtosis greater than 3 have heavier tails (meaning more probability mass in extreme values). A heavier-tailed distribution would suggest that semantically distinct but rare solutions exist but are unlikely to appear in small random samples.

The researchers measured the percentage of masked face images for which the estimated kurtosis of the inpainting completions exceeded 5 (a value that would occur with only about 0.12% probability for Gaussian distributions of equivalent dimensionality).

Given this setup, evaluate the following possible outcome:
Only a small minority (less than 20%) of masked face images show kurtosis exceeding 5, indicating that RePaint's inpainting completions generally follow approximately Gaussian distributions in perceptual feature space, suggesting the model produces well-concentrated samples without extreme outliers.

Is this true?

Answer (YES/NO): NO